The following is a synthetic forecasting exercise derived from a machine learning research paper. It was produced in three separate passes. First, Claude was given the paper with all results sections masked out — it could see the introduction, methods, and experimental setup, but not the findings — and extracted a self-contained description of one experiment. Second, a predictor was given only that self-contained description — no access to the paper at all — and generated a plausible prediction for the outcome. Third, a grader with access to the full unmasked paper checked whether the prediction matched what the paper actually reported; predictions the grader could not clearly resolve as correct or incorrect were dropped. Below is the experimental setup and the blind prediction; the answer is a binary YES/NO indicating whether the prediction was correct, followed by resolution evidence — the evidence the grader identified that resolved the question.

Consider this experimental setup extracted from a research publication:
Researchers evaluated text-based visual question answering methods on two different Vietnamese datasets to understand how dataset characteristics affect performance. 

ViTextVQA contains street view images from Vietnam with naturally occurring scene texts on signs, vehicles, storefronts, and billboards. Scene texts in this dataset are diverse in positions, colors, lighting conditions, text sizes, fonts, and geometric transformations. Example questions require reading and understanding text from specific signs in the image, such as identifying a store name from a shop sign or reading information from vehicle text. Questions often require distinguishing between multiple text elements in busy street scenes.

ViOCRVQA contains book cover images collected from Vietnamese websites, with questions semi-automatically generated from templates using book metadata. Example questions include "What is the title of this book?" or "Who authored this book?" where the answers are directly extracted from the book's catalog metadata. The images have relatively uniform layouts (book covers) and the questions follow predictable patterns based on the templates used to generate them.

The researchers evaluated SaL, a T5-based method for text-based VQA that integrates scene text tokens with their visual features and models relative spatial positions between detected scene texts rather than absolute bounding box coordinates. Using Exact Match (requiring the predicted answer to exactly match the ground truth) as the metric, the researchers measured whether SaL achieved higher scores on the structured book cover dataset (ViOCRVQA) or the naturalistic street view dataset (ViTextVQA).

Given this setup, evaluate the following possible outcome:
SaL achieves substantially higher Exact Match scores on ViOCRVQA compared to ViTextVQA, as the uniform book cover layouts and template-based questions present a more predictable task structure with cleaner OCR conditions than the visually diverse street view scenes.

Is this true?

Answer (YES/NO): YES